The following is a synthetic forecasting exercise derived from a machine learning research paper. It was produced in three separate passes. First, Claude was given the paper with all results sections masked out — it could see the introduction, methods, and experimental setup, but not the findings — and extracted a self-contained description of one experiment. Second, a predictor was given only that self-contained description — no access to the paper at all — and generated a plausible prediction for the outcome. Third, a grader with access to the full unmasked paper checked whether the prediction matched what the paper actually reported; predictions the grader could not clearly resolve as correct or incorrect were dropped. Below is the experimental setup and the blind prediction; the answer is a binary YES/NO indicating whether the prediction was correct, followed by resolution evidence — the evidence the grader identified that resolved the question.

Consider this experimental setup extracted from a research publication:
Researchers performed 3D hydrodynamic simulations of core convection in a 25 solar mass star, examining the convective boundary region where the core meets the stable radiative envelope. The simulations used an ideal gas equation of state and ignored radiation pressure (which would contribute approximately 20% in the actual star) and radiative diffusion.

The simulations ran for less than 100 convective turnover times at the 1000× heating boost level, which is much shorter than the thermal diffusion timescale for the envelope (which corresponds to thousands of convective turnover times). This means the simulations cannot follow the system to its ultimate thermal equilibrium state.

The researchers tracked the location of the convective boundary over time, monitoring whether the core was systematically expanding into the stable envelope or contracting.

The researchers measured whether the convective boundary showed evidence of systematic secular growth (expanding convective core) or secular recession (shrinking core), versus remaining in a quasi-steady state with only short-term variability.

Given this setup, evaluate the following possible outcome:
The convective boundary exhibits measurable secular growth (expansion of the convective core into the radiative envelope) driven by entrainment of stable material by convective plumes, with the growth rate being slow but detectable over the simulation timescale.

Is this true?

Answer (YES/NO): YES